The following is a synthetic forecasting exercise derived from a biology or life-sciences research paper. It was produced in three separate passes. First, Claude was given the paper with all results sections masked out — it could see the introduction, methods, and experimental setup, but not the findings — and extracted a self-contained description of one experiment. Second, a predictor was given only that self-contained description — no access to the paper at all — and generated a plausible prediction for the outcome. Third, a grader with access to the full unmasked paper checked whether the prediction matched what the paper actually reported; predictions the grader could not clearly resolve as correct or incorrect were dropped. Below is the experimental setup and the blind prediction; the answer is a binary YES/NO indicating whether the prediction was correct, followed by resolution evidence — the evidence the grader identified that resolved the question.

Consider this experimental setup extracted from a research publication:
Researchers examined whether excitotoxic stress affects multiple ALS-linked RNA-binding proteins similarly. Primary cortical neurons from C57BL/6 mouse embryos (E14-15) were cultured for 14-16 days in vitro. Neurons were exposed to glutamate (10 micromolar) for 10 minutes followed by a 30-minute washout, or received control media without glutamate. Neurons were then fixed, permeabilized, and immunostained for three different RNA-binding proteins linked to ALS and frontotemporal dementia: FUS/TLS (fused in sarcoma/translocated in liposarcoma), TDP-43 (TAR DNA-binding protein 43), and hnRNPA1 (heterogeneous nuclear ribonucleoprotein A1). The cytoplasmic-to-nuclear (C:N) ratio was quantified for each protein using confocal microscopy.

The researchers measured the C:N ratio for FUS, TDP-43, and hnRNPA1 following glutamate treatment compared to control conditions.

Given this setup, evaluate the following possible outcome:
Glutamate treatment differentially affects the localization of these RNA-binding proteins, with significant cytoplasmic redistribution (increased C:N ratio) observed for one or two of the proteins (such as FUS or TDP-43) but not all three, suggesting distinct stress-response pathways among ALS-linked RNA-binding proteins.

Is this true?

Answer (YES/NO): NO